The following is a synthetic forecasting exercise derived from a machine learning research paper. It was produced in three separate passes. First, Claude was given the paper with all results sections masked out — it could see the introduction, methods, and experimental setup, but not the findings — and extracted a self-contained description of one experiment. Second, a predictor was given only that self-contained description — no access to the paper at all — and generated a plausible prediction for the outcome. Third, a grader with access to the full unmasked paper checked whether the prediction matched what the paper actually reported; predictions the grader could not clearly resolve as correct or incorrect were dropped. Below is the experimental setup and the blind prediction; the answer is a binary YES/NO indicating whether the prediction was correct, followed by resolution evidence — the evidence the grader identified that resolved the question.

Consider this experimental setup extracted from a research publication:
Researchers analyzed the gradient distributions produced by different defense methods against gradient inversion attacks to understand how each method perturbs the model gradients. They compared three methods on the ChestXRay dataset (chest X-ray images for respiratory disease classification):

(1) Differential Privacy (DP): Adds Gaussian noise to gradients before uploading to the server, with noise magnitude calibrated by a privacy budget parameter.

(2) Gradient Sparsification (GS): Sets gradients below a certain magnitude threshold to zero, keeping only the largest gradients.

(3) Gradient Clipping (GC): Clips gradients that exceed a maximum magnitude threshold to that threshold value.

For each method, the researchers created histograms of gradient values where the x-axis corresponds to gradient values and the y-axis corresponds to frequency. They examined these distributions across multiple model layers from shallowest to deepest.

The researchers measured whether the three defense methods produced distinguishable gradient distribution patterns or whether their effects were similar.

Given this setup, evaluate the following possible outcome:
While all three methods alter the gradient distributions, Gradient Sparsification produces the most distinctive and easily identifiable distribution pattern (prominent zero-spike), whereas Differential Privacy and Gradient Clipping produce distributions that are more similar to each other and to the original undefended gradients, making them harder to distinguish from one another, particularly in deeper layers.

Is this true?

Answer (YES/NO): NO